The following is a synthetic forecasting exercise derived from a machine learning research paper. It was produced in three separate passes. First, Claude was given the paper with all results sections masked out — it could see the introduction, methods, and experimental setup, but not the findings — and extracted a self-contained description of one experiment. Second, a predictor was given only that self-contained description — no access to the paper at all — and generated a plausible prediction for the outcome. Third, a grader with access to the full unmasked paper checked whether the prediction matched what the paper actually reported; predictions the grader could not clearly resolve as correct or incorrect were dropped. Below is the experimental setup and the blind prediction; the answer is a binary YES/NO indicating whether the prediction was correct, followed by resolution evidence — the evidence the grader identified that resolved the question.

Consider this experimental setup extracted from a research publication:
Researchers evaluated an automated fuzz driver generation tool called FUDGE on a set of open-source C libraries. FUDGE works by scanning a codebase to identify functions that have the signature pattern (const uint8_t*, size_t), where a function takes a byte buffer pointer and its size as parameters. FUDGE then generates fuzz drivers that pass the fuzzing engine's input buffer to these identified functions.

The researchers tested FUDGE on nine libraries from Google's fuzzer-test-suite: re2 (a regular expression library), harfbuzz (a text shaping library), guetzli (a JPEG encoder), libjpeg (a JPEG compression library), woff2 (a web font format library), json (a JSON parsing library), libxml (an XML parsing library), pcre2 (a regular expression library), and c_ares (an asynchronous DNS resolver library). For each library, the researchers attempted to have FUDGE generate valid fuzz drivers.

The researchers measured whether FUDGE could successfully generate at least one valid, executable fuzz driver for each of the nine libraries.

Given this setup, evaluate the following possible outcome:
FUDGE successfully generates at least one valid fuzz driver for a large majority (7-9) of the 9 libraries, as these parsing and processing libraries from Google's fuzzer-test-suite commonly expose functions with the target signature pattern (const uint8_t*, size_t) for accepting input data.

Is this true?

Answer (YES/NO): YES